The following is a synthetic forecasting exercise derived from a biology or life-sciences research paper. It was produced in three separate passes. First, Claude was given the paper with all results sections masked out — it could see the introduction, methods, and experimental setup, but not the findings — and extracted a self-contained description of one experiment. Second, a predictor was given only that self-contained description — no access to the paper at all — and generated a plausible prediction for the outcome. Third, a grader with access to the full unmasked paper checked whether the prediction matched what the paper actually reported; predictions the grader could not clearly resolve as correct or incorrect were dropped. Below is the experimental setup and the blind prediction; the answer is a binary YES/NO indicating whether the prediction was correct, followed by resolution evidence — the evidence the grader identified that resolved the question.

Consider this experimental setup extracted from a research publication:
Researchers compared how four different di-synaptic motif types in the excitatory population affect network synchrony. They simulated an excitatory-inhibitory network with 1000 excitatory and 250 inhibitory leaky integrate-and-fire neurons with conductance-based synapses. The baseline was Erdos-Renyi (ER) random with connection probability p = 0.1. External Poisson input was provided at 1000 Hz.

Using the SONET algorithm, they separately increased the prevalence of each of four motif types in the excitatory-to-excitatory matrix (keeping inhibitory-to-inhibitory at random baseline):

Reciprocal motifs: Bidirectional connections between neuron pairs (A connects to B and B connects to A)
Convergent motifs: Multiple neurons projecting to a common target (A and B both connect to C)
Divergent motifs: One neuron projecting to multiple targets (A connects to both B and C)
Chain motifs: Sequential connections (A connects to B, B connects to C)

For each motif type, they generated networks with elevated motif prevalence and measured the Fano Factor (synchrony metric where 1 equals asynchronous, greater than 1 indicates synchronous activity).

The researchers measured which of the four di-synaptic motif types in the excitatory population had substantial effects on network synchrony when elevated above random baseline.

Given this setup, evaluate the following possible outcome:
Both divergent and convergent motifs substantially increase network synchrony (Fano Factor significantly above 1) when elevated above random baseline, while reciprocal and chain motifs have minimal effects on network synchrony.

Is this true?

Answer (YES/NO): NO